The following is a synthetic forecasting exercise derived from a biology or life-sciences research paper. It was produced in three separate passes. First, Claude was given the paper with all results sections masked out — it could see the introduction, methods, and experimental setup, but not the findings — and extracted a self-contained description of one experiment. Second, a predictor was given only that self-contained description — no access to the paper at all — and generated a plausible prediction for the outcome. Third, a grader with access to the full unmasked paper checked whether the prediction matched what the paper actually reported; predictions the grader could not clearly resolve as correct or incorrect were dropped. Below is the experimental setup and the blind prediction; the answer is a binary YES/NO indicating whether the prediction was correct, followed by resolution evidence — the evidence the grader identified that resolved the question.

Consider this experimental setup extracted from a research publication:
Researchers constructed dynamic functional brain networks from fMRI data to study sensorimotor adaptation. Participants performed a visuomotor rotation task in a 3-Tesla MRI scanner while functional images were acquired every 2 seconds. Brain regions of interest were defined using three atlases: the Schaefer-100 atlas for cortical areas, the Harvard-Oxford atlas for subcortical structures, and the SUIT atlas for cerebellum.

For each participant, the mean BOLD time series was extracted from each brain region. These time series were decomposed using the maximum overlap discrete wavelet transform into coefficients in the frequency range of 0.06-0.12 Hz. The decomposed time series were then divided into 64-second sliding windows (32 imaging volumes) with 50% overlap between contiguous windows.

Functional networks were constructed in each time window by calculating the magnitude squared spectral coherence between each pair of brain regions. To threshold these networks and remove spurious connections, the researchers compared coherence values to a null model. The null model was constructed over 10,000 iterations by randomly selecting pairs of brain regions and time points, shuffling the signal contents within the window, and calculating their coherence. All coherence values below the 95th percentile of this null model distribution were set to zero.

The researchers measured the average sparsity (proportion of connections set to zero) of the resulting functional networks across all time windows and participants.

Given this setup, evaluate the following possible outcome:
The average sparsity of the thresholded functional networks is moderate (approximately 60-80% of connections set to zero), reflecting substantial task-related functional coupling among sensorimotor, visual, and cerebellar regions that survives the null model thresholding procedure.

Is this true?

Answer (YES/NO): YES